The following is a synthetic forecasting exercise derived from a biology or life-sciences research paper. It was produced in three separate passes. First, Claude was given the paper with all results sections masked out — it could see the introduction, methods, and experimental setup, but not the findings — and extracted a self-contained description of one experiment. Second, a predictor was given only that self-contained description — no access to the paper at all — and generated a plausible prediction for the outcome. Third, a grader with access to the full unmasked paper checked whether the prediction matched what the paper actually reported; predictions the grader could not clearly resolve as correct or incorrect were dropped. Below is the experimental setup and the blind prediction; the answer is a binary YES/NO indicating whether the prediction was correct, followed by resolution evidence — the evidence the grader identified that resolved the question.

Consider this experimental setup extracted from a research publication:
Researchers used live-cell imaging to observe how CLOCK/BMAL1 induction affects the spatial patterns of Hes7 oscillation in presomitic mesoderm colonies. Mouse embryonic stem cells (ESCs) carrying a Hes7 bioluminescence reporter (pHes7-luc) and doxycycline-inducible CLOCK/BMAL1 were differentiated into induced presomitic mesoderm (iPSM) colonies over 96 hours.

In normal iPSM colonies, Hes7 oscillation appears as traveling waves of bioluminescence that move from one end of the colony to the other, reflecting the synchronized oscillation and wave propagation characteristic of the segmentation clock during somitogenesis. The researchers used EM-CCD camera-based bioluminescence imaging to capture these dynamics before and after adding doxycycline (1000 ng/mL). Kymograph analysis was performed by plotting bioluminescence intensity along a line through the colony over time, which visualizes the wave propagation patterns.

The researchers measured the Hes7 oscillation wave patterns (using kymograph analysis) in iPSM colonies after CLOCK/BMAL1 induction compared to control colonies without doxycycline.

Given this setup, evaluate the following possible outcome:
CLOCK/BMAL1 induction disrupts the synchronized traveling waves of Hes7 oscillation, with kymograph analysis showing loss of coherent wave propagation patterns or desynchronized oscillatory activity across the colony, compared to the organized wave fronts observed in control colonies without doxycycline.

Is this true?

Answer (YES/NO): YES